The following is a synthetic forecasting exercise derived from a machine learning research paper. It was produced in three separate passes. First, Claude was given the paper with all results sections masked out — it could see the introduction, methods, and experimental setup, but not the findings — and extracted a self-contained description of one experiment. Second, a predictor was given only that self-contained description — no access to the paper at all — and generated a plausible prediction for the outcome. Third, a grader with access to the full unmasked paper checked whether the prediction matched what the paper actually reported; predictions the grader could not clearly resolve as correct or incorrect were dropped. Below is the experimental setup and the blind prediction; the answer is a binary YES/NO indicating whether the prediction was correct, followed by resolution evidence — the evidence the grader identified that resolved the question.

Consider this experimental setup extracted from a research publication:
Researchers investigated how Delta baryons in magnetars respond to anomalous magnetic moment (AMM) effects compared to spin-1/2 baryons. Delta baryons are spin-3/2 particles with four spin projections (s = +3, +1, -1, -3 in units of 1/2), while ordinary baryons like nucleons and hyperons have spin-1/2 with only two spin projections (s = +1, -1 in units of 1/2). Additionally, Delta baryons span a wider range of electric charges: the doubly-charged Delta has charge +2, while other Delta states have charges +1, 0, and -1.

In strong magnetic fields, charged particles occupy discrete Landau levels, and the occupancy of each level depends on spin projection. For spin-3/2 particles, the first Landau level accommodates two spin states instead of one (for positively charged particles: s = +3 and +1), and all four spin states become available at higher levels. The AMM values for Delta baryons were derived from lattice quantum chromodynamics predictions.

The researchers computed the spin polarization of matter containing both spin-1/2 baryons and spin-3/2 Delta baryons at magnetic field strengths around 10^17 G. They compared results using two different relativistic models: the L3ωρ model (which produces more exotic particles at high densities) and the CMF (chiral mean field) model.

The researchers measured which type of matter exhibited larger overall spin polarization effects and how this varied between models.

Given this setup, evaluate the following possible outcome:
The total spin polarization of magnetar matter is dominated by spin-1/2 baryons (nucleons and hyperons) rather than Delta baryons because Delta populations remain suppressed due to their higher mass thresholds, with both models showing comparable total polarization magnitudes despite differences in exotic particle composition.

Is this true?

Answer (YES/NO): NO